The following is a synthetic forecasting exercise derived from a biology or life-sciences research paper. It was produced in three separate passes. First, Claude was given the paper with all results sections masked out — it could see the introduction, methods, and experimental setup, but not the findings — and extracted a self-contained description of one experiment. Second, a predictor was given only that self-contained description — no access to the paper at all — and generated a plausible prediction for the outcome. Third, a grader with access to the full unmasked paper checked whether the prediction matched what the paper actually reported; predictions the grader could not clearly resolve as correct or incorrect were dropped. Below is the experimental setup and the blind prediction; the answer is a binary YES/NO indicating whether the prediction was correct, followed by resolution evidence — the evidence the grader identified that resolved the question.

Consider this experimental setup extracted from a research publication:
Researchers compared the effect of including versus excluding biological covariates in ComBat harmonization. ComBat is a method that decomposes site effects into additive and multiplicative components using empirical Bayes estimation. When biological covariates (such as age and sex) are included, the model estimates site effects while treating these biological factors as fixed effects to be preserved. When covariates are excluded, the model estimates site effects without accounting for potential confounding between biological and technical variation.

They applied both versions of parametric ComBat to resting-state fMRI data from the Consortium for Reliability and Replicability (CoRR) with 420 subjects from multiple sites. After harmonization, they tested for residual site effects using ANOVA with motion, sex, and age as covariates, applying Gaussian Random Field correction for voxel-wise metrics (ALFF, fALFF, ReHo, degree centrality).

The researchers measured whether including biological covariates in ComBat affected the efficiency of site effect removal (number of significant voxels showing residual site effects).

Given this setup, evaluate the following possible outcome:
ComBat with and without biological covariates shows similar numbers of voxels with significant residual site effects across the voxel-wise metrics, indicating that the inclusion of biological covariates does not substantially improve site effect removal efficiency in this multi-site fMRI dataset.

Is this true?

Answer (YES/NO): YES